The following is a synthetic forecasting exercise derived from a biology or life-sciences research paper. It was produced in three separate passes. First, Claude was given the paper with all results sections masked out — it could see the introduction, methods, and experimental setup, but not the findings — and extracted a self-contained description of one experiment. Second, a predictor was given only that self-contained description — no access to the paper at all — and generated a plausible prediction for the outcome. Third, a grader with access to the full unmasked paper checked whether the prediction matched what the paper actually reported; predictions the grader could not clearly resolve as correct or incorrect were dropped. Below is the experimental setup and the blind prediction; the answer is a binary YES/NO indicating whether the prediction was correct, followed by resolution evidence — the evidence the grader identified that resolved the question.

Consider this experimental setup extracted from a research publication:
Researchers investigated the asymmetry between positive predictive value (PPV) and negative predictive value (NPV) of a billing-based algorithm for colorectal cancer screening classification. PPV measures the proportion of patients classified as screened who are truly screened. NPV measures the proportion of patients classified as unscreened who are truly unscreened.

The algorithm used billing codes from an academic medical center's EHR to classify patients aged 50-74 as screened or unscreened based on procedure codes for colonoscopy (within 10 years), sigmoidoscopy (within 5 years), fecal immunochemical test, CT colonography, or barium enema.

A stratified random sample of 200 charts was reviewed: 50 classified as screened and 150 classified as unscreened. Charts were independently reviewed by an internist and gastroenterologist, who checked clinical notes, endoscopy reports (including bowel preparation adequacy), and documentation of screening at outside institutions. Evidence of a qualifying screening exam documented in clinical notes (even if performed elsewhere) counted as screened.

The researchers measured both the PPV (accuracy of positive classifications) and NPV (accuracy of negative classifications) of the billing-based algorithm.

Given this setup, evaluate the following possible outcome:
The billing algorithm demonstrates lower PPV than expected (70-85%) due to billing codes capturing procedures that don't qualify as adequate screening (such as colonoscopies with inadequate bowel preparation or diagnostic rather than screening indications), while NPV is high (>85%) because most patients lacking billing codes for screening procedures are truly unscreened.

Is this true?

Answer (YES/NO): NO